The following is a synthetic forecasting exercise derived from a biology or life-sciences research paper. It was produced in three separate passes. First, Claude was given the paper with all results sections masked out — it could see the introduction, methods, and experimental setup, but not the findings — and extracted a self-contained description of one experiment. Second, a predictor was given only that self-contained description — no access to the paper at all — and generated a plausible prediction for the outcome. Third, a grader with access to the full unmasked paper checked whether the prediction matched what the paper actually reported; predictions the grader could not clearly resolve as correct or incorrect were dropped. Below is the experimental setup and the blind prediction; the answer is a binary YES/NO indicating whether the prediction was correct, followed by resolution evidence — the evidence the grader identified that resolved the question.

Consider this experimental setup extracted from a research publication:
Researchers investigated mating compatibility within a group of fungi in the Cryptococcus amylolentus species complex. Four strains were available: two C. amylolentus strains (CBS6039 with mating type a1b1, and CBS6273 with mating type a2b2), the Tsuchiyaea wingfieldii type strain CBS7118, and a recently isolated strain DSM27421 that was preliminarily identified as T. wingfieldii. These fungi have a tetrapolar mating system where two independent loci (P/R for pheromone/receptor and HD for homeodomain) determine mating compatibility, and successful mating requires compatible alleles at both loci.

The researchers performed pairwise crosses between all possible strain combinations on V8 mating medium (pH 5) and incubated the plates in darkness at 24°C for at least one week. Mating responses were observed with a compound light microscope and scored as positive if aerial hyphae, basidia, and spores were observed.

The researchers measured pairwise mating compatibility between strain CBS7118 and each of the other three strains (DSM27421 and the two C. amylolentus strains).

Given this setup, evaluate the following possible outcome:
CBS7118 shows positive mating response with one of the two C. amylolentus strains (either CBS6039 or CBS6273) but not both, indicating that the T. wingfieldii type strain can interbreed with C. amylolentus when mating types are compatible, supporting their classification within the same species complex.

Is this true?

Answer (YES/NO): NO